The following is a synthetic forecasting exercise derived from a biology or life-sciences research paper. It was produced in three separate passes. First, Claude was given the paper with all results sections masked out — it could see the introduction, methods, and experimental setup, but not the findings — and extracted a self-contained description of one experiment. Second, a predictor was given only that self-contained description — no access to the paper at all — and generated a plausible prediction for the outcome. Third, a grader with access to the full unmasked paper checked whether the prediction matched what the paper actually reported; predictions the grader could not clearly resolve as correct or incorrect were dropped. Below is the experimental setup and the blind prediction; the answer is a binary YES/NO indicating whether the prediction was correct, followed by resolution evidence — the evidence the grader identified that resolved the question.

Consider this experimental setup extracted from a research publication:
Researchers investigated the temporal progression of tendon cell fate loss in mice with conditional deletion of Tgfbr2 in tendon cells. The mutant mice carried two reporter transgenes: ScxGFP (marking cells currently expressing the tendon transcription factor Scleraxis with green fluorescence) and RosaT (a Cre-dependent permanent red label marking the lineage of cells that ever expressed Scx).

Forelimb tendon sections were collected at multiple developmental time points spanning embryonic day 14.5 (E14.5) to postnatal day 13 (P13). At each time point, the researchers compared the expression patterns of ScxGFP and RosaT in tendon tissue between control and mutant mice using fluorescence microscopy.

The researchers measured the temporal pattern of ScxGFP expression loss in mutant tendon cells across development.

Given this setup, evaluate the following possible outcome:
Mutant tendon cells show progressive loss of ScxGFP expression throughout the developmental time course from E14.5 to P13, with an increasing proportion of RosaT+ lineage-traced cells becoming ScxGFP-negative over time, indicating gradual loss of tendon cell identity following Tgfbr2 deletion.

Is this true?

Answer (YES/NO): NO